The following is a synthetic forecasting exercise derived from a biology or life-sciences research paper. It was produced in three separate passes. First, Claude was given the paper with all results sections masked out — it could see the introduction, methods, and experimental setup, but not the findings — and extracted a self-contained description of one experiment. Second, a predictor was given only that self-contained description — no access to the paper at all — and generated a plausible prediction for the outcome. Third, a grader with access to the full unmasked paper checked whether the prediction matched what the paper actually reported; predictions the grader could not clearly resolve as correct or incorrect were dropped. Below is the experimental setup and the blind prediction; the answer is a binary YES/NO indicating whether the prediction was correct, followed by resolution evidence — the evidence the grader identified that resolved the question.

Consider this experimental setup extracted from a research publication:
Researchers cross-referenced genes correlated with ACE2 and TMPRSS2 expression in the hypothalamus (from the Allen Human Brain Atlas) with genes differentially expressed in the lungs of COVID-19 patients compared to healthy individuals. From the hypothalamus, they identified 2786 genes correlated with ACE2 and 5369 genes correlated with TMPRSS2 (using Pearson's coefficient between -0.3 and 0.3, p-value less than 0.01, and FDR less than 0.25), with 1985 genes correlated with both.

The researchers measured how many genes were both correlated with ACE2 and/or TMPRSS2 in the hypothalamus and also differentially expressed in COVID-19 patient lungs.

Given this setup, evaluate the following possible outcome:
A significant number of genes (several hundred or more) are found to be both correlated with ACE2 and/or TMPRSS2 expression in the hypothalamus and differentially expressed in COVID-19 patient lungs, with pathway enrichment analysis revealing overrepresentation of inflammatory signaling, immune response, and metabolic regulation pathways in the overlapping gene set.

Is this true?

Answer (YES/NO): NO